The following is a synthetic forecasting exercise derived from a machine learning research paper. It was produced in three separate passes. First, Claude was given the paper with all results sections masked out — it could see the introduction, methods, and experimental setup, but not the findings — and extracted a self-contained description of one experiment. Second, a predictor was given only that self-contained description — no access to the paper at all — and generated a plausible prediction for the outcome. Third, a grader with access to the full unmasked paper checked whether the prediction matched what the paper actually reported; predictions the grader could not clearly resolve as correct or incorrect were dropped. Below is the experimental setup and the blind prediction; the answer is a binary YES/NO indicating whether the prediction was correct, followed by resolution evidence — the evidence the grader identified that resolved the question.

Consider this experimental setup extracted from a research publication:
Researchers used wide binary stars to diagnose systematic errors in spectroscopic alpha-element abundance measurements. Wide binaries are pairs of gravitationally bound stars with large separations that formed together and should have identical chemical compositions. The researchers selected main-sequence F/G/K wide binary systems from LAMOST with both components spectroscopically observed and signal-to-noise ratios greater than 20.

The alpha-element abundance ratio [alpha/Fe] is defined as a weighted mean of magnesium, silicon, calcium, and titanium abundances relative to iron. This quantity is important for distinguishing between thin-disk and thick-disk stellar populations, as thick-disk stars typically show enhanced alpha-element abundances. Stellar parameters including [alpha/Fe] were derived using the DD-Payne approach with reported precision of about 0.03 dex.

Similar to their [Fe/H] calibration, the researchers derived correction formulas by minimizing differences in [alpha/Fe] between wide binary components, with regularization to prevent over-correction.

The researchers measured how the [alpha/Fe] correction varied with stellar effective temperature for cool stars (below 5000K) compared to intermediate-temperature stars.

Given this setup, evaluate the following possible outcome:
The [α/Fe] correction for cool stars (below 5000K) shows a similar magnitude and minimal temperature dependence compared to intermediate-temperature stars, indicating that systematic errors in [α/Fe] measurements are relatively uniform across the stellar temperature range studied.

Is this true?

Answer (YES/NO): NO